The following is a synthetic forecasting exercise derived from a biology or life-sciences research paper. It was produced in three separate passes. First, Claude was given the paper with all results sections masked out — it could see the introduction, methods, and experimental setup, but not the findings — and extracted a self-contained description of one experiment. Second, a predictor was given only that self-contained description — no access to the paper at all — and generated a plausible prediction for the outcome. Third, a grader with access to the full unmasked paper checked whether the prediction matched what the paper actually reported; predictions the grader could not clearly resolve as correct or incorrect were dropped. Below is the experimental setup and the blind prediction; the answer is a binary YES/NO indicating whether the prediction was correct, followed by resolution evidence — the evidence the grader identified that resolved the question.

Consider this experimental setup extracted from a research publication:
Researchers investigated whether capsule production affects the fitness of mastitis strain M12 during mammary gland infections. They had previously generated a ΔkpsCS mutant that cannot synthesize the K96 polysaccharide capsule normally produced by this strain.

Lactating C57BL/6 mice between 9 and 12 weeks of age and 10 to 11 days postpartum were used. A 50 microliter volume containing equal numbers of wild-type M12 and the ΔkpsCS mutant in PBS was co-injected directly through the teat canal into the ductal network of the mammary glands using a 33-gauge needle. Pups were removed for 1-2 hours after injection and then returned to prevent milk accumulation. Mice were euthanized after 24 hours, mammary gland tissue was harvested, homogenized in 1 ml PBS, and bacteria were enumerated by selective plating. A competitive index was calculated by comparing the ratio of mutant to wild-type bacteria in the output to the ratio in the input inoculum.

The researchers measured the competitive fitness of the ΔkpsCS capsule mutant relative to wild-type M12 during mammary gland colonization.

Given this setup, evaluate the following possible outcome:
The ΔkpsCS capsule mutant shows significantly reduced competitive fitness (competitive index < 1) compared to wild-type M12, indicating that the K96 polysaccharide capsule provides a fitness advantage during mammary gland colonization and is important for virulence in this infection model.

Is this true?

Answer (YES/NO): NO